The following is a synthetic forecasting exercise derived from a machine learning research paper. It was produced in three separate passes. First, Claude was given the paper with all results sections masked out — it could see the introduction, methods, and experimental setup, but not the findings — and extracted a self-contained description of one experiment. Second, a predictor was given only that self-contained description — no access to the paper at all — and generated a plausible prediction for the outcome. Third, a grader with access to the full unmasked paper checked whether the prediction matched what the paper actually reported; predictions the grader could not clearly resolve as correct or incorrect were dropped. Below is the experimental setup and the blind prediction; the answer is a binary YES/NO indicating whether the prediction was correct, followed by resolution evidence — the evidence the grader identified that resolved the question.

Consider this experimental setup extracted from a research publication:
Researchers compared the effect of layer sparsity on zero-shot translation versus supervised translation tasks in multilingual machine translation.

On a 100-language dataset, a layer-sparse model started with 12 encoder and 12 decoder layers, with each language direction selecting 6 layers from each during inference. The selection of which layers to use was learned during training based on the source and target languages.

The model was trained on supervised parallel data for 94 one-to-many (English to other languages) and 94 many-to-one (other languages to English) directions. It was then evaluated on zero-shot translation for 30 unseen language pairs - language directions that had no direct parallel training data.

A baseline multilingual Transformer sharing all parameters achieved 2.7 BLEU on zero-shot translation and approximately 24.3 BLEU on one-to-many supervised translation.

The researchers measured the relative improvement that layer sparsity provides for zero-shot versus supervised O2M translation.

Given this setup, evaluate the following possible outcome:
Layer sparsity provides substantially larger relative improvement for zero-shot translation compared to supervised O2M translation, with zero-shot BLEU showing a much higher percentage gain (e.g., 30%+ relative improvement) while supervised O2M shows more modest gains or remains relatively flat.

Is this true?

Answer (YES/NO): YES